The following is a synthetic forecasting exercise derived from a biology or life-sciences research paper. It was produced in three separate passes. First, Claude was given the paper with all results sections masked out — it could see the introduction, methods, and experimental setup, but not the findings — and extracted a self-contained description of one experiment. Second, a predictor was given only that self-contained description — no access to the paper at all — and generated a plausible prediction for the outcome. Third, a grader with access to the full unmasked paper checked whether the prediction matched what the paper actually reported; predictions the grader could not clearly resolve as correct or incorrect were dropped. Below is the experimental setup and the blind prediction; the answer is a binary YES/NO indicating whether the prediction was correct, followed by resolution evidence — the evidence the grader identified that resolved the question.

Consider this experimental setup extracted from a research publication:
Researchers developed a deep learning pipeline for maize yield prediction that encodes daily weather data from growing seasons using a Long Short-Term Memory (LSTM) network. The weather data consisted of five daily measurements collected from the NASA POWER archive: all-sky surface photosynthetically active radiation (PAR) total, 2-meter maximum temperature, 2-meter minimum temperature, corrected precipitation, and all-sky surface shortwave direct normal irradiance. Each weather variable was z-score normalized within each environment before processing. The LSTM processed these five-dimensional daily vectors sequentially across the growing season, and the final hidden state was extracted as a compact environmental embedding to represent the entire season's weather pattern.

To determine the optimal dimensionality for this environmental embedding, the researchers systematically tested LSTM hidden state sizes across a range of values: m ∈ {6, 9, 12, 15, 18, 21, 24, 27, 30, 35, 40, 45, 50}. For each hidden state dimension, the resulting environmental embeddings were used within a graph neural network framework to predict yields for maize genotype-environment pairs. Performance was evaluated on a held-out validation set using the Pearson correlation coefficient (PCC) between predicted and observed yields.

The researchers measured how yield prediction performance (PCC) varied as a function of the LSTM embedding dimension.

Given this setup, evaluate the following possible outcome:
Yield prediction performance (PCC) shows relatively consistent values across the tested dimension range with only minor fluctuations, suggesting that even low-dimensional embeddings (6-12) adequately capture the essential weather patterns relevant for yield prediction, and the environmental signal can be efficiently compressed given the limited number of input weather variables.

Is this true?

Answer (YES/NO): NO